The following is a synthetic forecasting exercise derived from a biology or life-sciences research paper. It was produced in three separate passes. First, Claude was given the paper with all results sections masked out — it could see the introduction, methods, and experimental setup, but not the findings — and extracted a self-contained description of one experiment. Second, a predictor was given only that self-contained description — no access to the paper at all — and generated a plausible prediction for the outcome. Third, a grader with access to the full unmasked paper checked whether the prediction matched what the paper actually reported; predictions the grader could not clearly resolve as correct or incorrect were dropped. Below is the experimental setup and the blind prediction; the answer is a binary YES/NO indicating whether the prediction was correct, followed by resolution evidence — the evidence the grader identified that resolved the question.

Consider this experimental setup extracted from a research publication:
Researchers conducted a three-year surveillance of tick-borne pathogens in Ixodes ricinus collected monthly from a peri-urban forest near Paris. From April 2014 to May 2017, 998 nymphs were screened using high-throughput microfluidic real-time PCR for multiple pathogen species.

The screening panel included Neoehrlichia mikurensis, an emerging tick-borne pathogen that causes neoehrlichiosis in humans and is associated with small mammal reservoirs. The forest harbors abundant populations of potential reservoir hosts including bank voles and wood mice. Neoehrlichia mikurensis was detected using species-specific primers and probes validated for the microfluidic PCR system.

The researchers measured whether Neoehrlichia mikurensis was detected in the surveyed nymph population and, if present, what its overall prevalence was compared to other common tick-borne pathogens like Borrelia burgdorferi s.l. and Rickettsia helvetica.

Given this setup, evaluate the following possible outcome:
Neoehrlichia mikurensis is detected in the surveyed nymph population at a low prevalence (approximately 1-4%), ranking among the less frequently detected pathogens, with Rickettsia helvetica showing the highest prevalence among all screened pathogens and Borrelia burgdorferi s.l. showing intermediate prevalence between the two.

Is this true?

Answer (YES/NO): NO